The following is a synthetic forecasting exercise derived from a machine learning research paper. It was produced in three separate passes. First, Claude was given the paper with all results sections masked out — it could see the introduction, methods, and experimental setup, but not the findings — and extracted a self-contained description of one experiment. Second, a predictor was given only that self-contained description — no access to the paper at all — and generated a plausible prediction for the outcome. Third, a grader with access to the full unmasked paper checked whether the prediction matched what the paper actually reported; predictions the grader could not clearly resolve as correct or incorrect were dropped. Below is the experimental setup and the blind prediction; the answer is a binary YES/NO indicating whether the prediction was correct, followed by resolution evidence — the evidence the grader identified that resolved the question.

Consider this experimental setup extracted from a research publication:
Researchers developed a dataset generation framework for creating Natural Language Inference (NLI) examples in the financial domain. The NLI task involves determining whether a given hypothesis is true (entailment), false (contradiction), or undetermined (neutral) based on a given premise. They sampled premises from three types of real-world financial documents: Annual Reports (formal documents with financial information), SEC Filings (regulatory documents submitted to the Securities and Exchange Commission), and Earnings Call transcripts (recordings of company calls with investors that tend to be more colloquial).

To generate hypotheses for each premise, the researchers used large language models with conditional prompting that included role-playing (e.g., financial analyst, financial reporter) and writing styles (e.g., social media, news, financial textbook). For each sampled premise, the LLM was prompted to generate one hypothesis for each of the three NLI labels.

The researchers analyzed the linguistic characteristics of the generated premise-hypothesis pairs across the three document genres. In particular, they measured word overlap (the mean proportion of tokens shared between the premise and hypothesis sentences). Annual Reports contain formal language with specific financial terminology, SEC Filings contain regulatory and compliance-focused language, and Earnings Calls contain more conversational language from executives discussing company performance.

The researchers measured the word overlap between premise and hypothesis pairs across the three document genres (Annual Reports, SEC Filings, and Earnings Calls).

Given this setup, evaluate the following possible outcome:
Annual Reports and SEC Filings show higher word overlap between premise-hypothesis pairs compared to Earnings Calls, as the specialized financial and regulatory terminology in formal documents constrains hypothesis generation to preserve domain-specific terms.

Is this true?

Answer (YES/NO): YES